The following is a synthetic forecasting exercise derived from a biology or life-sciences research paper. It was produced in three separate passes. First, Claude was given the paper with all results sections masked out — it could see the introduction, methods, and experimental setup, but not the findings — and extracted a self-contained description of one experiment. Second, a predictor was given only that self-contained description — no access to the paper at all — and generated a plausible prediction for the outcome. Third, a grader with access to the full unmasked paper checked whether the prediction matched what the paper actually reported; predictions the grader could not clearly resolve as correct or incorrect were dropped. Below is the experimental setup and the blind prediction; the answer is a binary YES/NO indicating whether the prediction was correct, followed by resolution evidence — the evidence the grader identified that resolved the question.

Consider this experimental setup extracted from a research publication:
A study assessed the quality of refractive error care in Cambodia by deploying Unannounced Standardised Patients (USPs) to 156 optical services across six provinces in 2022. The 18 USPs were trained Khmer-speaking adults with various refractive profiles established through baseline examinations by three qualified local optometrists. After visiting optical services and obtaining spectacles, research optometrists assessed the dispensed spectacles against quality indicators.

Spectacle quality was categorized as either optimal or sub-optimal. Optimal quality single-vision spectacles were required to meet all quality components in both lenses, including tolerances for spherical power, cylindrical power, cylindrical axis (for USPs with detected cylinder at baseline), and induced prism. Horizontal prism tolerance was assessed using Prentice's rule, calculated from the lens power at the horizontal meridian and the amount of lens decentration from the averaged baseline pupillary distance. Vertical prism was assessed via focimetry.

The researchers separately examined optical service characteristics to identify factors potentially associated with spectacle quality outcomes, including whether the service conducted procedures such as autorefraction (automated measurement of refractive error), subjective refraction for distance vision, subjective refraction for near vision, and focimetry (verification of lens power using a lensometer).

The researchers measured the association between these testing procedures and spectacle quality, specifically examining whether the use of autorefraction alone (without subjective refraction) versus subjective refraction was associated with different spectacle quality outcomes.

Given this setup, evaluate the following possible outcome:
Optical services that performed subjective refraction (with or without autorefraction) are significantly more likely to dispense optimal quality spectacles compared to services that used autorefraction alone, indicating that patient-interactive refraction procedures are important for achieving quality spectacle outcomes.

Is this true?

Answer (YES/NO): NO